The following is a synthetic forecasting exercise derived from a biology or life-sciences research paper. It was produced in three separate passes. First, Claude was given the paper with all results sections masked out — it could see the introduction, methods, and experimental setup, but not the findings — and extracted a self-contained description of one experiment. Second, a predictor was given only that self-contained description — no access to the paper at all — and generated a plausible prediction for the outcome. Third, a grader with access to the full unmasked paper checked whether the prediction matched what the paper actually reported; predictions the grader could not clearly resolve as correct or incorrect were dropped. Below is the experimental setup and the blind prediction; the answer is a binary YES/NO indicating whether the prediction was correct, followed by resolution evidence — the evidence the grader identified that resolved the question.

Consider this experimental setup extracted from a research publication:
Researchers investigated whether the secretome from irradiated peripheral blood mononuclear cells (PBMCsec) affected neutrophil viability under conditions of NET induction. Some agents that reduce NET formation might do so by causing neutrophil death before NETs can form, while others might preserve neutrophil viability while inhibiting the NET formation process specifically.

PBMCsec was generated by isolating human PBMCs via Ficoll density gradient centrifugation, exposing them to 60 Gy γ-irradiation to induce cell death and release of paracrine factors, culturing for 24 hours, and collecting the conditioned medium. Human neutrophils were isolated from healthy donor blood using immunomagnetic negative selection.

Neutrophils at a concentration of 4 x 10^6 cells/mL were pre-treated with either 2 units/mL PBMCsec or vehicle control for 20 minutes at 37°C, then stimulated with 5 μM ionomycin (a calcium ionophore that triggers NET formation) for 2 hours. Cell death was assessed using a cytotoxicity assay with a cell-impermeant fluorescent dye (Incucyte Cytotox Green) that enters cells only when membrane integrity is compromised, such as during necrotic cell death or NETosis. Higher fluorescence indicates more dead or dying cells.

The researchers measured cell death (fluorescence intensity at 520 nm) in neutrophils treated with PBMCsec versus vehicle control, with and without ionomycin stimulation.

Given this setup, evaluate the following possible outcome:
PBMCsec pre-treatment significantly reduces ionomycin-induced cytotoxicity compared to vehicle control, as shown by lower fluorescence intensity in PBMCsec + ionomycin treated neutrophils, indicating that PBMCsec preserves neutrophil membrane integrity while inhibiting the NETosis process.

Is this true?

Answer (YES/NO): YES